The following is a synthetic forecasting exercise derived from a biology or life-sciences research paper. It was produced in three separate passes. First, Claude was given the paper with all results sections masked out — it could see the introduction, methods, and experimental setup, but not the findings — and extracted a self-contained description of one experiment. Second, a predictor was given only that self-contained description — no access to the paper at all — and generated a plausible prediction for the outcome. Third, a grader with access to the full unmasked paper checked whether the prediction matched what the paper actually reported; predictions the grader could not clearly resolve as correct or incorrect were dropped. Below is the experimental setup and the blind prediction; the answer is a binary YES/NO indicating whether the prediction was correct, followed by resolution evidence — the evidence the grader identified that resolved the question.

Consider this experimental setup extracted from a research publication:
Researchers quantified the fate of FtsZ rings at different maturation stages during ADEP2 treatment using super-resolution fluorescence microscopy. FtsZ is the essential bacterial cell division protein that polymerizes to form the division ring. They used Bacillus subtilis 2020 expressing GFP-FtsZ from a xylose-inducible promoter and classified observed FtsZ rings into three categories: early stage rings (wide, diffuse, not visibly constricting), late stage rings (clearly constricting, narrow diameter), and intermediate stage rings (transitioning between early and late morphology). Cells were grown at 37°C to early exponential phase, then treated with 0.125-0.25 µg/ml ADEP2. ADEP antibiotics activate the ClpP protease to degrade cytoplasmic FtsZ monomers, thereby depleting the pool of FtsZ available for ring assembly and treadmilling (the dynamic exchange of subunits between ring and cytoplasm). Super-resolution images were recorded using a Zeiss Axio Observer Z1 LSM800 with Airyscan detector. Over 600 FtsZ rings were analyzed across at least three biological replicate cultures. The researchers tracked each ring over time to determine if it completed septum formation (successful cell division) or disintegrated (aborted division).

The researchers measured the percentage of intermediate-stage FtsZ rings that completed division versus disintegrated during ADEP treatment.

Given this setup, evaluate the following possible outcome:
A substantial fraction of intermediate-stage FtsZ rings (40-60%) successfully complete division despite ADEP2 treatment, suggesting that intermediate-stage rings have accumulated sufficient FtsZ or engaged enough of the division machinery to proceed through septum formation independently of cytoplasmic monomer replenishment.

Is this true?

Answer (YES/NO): NO